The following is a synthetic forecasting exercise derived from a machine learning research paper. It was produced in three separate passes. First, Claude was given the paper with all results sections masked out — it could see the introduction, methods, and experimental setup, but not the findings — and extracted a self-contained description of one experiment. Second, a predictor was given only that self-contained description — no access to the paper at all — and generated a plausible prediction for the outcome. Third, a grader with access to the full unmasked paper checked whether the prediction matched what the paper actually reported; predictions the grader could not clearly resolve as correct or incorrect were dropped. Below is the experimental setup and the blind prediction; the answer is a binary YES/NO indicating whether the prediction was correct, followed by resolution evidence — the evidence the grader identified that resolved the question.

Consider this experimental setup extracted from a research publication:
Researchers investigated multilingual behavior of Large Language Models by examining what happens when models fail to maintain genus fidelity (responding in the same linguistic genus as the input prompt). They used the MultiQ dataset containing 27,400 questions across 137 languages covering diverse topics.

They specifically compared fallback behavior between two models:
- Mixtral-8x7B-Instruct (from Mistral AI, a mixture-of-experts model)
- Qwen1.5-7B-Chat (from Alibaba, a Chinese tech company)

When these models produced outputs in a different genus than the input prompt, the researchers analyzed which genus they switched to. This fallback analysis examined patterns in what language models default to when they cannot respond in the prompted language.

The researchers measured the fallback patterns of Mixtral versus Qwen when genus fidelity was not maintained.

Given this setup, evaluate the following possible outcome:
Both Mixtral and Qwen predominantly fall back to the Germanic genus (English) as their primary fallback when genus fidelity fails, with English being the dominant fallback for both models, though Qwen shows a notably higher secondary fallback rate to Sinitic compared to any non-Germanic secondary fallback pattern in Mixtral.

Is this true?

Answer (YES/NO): NO